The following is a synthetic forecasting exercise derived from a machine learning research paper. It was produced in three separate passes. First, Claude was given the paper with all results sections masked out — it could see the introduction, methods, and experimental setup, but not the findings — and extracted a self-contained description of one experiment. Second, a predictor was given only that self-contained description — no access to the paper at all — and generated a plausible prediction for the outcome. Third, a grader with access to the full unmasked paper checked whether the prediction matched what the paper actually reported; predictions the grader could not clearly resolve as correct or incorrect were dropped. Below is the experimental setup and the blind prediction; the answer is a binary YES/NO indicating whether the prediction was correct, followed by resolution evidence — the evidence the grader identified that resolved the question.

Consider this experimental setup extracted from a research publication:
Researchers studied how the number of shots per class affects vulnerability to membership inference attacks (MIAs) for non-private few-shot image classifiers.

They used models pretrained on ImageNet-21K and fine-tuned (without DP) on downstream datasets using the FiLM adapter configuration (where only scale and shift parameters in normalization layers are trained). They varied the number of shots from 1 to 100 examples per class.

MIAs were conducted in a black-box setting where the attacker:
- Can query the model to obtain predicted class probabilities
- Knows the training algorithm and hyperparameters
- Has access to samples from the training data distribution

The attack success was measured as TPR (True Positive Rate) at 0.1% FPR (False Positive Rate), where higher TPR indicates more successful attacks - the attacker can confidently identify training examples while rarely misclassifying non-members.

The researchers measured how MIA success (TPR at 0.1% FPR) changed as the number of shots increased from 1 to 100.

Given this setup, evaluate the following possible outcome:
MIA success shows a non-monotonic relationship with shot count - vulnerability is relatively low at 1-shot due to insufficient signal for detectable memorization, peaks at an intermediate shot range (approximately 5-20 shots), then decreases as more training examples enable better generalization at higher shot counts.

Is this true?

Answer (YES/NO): NO